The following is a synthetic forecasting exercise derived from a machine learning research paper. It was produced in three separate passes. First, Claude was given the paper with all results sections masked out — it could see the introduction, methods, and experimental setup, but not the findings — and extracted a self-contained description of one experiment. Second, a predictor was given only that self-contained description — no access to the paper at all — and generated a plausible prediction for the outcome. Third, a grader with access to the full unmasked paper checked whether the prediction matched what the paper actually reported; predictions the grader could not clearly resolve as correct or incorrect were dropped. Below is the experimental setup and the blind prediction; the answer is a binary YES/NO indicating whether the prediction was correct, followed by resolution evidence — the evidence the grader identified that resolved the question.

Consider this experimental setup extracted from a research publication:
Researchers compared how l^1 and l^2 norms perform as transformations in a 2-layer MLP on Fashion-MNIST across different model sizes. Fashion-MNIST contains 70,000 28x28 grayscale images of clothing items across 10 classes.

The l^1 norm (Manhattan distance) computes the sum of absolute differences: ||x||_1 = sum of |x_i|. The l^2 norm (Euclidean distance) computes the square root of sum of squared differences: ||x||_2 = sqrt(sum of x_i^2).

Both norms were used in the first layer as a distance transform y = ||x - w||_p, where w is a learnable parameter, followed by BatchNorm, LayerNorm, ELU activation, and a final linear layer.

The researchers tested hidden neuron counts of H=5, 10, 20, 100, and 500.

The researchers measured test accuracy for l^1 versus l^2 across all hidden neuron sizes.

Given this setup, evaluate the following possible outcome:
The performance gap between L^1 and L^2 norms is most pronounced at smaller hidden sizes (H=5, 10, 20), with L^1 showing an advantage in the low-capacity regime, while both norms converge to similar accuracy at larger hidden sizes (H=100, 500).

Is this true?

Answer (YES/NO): NO